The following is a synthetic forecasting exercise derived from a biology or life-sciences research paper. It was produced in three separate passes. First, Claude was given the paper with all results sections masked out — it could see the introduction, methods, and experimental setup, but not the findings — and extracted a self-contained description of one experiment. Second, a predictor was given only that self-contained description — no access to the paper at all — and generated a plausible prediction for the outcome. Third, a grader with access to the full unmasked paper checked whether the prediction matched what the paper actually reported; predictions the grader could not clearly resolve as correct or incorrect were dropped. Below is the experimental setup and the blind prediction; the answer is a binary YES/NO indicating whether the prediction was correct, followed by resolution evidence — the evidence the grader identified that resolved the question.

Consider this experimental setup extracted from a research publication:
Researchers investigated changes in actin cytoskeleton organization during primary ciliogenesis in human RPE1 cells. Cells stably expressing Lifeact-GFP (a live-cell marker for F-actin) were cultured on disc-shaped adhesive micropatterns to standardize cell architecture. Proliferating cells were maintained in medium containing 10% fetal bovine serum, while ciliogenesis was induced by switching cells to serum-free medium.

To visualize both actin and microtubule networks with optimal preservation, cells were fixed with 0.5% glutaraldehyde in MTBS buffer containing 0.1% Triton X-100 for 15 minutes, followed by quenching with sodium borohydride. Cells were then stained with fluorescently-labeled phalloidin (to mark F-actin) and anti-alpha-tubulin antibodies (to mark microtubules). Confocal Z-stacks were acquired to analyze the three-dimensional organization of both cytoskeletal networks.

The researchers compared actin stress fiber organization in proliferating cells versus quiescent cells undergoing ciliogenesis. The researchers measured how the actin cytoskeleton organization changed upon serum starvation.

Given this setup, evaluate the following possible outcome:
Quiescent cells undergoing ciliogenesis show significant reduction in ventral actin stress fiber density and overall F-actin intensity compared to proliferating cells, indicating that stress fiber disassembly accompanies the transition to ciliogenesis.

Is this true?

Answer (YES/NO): NO